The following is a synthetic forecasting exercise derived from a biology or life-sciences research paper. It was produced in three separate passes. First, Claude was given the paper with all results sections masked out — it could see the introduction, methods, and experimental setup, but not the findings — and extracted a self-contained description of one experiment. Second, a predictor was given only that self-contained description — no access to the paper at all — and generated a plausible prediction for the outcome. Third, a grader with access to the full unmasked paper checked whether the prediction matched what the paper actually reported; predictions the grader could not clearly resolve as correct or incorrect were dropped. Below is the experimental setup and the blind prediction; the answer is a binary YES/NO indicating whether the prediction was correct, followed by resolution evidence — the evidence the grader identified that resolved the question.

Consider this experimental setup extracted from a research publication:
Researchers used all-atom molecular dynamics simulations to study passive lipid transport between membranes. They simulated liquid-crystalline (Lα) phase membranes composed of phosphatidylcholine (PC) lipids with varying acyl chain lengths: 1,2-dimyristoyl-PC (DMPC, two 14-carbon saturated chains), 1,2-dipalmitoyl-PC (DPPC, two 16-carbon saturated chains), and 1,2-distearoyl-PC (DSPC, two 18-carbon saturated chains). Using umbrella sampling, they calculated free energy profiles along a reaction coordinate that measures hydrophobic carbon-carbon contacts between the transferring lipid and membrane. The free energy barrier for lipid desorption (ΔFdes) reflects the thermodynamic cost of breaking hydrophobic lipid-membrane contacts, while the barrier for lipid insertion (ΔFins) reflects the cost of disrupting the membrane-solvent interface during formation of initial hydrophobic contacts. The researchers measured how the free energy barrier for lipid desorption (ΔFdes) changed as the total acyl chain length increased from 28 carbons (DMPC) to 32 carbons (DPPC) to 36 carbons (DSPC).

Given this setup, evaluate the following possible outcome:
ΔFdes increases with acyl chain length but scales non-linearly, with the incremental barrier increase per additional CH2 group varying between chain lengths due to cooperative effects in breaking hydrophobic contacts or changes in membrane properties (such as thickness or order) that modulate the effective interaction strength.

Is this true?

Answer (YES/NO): NO